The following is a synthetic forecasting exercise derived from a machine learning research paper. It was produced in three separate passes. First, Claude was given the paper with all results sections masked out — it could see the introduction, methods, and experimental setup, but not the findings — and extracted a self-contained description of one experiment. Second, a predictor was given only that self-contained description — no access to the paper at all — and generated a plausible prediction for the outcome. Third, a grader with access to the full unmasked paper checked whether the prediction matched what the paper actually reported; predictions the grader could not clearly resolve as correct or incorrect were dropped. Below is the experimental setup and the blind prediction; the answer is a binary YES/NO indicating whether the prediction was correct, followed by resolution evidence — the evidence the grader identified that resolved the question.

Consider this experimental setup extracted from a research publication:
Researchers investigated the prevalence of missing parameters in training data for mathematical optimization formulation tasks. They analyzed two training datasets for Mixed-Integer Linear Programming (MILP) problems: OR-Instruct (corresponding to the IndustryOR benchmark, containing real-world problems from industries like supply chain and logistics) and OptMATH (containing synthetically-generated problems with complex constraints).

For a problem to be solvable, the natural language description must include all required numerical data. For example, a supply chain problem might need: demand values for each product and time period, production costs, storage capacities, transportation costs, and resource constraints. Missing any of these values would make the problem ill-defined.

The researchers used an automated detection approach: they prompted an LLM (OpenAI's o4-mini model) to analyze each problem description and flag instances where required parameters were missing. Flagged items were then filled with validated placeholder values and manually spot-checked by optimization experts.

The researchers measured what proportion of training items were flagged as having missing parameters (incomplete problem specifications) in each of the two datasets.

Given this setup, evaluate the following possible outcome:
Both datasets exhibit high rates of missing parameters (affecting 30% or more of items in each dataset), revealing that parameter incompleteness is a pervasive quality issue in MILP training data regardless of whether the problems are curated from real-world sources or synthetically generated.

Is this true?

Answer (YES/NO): NO